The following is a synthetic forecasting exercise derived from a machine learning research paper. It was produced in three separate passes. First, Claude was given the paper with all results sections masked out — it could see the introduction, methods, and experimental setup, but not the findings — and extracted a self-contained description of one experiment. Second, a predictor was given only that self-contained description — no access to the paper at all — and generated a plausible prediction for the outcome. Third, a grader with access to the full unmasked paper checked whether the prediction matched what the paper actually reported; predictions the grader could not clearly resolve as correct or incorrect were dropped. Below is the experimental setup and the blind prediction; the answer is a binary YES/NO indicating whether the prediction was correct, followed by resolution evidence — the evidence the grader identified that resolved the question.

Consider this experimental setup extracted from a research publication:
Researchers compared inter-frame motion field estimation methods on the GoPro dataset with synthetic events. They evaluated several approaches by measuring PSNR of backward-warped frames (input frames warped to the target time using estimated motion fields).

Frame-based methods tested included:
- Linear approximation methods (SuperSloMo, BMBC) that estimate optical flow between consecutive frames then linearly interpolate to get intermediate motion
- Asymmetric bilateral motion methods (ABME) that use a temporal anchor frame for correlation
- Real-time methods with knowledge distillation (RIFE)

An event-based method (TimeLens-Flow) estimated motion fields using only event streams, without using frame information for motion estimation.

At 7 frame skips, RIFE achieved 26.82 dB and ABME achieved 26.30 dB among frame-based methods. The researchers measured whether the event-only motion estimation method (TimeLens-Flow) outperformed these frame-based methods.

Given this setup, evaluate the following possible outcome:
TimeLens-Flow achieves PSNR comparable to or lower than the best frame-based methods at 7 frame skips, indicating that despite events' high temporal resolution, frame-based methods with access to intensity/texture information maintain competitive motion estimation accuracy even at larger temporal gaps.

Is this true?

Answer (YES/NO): NO